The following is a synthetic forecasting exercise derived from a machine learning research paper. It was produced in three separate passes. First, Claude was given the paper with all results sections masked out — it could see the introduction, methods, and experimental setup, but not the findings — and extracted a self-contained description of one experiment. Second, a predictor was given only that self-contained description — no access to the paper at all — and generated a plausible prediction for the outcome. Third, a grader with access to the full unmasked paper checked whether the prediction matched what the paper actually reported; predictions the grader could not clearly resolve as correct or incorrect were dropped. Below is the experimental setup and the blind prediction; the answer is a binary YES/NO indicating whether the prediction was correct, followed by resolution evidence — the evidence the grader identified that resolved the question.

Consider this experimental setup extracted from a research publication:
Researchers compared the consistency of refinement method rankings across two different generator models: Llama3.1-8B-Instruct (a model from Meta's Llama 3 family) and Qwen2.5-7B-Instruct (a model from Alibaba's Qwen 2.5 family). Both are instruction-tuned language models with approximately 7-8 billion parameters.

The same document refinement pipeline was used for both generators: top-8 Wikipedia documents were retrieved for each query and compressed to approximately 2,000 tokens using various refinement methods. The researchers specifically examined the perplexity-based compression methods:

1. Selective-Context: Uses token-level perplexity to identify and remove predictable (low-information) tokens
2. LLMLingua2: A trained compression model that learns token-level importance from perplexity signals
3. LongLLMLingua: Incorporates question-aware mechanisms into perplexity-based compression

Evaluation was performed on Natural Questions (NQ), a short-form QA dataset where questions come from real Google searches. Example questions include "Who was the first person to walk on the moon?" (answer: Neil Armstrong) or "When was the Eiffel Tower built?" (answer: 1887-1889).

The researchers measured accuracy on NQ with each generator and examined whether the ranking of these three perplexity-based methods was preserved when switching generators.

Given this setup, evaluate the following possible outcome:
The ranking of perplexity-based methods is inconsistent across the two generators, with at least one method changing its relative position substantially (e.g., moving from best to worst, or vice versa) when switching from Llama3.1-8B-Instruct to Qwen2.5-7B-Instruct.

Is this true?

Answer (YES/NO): NO